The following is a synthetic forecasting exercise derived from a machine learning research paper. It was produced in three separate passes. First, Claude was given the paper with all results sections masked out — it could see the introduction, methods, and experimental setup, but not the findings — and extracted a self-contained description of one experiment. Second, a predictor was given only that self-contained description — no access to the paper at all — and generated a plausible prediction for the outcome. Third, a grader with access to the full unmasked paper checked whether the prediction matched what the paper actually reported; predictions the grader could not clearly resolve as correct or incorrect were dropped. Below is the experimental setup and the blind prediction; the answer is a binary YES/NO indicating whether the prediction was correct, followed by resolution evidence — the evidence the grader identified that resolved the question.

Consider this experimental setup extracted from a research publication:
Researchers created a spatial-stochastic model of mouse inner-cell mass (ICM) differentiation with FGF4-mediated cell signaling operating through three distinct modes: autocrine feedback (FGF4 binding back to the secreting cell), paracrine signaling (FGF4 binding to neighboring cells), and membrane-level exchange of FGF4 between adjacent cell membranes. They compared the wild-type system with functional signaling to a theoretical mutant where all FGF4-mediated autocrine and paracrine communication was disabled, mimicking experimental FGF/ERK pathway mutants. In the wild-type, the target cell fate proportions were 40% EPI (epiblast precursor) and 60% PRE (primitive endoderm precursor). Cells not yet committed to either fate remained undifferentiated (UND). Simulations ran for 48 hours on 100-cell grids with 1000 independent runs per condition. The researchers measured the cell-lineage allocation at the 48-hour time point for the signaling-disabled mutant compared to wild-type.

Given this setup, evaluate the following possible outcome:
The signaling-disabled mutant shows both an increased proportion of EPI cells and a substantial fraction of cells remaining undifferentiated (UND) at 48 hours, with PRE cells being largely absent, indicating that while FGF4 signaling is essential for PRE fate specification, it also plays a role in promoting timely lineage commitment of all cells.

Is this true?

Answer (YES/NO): NO